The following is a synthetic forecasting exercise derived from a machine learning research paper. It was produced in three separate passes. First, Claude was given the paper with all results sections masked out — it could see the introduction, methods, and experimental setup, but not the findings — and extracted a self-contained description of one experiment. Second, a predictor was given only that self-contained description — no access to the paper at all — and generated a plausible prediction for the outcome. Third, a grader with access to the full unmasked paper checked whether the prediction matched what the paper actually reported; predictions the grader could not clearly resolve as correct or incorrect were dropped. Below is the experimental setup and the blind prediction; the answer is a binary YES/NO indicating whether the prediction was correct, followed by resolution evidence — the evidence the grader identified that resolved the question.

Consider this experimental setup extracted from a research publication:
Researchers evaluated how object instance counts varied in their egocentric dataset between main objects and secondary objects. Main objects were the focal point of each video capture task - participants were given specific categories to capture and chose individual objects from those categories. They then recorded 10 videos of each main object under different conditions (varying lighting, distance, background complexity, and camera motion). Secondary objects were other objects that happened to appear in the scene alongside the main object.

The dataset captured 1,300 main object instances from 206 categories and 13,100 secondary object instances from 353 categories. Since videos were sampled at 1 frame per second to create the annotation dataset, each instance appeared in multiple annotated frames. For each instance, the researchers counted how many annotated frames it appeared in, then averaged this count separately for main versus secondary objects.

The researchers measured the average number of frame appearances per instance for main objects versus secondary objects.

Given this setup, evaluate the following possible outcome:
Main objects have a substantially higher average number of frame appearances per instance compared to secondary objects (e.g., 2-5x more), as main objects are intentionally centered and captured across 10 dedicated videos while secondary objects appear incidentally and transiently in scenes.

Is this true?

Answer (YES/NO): YES